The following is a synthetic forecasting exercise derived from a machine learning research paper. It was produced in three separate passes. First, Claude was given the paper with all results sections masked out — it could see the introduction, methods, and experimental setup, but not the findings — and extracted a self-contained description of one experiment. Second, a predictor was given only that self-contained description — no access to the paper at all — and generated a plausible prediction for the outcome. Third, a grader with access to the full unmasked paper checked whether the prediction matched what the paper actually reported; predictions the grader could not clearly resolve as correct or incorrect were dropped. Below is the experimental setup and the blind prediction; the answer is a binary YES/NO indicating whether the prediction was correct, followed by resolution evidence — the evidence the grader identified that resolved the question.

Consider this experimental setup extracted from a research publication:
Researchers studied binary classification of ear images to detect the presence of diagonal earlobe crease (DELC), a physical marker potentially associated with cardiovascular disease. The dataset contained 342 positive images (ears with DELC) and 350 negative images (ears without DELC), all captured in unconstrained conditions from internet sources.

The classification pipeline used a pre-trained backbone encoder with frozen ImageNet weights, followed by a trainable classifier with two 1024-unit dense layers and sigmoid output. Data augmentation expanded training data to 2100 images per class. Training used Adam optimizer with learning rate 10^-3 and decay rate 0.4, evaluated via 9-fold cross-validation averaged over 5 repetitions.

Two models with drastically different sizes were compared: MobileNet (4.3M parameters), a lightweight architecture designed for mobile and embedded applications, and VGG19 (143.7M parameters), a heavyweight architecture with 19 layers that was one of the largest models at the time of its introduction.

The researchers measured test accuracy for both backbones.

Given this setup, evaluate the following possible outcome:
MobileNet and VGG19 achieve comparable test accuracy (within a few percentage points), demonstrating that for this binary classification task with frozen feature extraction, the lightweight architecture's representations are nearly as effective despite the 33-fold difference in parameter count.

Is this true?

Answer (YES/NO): NO